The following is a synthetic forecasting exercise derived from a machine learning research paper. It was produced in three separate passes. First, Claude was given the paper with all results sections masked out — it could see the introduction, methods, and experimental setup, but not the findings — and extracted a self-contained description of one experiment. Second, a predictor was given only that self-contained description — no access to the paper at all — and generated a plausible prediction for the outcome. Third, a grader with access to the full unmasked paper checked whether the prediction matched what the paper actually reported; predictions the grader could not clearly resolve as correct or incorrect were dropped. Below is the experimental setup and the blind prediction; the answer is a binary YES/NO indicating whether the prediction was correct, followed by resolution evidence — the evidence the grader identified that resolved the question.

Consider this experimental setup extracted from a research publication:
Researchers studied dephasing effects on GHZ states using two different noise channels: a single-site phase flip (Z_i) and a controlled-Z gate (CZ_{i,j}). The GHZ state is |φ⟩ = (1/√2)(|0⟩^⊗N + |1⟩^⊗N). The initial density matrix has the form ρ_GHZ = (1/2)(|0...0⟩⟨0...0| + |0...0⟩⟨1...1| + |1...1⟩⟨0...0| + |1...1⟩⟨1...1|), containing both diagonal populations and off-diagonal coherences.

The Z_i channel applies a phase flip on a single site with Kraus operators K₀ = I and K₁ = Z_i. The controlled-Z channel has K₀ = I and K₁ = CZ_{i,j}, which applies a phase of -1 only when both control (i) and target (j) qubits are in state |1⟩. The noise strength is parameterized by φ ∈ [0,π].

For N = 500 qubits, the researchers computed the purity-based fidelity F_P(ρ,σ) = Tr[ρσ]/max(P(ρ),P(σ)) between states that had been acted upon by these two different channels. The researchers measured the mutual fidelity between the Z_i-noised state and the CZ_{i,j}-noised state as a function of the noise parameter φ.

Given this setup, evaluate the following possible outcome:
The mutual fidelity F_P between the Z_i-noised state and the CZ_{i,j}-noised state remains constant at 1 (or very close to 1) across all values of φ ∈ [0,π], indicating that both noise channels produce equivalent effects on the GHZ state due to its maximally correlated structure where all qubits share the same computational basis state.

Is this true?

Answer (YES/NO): YES